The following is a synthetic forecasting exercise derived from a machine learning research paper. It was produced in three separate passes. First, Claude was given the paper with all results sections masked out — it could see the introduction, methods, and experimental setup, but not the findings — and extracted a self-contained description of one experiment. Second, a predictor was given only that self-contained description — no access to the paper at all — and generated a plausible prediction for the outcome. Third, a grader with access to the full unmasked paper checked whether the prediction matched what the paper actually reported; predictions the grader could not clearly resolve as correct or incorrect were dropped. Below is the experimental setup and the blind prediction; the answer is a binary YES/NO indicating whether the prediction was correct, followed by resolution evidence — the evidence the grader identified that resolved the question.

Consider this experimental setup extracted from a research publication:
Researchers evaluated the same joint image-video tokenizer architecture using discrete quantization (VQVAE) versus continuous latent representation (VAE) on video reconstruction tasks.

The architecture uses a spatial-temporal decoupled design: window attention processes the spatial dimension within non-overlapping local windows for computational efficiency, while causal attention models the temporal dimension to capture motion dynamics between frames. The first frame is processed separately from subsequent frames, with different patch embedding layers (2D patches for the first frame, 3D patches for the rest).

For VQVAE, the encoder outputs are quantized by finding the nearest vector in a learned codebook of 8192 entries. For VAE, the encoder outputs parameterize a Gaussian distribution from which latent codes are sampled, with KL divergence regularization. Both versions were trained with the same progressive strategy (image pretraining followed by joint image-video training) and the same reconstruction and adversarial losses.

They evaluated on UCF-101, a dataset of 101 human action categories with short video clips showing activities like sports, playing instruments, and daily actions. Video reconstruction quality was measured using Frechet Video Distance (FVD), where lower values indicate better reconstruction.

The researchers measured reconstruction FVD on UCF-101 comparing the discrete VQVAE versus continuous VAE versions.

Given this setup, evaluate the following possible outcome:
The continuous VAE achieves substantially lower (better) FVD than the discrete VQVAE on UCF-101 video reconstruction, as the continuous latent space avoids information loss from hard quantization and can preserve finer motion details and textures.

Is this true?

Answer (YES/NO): YES